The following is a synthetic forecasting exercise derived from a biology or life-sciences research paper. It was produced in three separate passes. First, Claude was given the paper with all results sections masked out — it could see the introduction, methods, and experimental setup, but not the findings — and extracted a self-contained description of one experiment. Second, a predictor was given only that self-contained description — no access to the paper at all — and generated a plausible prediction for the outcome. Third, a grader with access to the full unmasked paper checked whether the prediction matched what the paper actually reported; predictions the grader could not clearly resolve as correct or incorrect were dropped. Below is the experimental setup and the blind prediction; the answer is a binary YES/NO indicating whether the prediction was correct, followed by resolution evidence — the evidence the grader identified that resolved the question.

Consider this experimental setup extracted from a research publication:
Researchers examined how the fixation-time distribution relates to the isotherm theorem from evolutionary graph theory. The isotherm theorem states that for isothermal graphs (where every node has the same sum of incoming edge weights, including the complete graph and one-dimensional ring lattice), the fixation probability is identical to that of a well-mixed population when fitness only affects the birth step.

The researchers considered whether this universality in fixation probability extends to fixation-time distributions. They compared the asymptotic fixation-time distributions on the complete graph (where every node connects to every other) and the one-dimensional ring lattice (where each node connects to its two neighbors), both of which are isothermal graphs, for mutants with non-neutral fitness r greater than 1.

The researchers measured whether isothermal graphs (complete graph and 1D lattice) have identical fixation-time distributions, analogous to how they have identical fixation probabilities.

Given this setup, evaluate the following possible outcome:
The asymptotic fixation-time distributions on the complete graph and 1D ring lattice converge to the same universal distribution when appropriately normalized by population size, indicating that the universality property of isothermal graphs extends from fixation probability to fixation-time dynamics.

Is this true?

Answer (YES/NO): NO